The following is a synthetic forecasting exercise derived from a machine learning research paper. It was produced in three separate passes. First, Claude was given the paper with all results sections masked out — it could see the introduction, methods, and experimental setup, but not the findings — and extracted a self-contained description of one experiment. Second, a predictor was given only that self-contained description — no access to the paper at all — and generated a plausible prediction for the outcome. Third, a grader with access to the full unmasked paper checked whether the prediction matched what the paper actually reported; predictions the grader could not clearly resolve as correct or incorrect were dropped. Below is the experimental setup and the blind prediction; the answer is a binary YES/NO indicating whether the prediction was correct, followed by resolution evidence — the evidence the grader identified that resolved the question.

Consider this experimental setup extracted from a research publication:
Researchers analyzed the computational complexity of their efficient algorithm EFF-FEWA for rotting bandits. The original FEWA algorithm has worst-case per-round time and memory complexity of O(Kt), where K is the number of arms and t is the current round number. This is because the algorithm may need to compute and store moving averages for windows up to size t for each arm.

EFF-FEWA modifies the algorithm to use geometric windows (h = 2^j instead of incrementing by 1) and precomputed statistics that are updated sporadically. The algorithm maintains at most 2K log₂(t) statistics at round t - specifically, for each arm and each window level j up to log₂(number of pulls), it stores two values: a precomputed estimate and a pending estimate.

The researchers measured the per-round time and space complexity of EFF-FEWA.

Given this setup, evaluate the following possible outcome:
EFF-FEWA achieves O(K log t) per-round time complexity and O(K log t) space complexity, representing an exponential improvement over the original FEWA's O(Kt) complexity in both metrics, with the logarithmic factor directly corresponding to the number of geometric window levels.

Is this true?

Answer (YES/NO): YES